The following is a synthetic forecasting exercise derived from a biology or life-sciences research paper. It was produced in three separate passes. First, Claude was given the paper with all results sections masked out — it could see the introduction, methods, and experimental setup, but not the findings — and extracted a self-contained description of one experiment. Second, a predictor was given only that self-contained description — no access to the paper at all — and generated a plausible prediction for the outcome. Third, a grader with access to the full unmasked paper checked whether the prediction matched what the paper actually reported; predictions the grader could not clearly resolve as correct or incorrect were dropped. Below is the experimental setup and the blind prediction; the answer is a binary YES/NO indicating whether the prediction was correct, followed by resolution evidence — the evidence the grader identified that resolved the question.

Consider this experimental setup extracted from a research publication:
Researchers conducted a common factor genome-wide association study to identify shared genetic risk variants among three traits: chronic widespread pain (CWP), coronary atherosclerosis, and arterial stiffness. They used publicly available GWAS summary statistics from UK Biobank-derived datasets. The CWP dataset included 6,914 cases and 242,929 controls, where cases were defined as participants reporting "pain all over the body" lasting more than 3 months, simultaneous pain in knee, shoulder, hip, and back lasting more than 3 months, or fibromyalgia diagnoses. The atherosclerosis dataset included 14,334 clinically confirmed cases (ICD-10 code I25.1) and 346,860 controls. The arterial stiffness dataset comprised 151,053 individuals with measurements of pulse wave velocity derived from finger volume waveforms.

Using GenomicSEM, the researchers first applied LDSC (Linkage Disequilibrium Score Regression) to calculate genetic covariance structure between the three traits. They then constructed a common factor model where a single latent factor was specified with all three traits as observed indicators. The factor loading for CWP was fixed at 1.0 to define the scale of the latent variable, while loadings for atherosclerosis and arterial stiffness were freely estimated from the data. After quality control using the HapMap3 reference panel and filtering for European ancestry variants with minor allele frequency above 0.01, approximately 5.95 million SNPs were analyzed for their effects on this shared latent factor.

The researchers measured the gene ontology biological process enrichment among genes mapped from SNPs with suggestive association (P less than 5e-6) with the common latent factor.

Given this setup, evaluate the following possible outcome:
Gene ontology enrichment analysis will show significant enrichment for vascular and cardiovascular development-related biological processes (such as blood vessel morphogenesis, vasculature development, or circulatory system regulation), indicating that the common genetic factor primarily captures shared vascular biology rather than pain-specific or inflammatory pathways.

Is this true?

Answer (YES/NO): NO